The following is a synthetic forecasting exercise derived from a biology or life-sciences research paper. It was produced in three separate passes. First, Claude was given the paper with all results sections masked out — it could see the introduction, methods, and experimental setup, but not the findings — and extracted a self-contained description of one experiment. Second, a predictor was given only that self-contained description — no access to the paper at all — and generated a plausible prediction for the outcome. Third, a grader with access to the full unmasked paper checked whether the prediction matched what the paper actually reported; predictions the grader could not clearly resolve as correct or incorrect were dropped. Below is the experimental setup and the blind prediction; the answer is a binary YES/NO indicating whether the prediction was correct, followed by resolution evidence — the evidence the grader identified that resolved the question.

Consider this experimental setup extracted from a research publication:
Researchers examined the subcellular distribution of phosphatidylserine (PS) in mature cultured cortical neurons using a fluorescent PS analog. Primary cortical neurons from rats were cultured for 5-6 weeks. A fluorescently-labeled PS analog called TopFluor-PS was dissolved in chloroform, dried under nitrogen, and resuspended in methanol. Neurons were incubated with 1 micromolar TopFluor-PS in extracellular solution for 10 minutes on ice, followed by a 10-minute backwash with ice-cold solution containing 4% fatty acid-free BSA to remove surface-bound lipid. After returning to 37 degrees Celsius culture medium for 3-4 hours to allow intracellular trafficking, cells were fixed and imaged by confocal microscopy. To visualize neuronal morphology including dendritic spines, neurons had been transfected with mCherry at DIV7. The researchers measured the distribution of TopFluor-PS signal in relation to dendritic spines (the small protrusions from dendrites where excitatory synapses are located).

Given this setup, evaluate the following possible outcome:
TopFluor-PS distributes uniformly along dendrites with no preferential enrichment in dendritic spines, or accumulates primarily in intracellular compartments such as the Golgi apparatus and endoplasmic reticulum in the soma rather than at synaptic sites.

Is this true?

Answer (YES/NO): NO